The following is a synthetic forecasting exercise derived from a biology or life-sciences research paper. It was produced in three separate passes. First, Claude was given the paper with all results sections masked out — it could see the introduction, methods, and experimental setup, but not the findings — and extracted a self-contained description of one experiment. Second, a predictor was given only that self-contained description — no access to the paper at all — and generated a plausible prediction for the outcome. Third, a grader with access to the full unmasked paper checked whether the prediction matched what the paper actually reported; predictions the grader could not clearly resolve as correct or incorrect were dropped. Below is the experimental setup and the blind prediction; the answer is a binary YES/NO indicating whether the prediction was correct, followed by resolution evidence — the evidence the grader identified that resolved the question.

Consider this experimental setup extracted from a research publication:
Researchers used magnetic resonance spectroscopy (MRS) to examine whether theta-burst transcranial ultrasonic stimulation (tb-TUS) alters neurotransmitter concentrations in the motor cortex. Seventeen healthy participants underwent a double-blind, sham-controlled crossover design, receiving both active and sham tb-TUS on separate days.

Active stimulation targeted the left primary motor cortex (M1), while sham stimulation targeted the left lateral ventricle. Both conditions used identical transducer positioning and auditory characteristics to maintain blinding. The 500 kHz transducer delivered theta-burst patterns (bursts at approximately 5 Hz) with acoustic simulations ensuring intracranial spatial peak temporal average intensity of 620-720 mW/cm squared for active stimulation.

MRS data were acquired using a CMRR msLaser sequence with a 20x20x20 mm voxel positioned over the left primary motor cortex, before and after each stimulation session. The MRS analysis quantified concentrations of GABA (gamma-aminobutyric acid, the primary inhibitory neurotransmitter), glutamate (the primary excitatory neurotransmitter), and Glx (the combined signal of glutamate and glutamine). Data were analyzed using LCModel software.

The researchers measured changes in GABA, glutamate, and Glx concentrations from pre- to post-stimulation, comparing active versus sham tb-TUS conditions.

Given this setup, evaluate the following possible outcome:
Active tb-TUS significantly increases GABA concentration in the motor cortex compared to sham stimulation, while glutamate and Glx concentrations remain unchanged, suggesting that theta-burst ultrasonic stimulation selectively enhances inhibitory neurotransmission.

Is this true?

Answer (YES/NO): NO